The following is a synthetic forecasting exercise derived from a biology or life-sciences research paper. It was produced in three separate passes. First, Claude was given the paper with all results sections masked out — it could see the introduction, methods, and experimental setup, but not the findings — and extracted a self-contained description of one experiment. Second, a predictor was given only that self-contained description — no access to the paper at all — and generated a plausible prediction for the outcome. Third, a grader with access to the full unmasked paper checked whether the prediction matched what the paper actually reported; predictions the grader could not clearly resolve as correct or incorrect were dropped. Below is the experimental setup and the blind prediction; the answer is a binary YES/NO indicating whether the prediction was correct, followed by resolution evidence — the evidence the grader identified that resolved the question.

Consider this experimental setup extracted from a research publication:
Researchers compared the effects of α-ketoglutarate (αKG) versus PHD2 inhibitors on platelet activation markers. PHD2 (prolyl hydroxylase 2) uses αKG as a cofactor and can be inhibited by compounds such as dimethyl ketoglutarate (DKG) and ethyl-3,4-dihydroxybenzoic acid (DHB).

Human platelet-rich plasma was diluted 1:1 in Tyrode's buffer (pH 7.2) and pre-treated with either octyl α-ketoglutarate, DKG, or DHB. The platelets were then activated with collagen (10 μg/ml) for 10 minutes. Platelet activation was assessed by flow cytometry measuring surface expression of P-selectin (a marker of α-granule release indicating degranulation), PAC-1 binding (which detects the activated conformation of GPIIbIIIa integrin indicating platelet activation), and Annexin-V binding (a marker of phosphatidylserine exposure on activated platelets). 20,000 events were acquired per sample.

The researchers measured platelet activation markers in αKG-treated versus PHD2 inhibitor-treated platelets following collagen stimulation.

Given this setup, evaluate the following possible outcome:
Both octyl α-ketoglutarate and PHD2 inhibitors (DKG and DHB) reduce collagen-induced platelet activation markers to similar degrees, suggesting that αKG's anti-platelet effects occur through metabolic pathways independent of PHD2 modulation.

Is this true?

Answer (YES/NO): NO